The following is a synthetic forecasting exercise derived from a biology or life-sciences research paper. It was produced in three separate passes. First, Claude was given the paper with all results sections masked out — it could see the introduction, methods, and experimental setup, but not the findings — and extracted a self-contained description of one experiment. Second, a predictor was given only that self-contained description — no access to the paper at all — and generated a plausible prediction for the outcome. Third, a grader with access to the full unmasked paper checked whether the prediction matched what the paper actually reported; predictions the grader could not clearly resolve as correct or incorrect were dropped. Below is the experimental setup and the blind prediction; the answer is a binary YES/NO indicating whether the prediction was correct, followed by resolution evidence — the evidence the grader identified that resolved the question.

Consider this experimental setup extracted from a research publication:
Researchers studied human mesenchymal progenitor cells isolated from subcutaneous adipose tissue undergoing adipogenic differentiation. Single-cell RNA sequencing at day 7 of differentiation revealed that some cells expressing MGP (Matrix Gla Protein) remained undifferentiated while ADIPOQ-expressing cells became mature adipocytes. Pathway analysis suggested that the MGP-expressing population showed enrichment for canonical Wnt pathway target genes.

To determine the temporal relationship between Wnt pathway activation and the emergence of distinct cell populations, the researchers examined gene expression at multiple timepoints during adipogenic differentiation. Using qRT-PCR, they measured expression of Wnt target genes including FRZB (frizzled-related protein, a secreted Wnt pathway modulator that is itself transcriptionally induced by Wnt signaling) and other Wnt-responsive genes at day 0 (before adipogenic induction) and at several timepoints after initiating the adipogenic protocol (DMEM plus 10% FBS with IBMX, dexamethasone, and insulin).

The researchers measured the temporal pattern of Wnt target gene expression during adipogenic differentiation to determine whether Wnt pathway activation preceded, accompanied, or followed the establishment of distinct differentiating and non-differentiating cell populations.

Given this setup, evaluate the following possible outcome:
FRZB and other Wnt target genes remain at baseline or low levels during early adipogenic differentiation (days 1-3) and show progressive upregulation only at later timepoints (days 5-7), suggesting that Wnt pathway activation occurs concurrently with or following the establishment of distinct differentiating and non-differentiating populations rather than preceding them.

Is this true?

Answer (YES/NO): NO